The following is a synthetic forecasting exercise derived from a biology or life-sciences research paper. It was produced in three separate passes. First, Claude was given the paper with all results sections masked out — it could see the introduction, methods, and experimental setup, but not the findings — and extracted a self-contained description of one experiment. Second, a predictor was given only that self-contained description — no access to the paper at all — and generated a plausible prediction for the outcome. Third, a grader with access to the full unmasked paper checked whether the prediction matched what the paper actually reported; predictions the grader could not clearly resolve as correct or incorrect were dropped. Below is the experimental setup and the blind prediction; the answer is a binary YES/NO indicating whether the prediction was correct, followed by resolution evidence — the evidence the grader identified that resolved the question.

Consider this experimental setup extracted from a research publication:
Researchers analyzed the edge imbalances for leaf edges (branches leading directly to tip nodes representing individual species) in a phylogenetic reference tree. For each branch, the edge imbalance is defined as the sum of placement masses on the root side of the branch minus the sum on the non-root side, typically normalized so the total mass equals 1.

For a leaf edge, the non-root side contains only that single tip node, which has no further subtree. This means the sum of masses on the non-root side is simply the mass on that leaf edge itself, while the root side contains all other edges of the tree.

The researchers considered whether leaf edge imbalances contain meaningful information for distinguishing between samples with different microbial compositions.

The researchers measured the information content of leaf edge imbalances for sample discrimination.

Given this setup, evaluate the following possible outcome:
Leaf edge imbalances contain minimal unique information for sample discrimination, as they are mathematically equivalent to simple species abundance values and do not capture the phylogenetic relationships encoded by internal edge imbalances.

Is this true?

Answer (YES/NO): YES